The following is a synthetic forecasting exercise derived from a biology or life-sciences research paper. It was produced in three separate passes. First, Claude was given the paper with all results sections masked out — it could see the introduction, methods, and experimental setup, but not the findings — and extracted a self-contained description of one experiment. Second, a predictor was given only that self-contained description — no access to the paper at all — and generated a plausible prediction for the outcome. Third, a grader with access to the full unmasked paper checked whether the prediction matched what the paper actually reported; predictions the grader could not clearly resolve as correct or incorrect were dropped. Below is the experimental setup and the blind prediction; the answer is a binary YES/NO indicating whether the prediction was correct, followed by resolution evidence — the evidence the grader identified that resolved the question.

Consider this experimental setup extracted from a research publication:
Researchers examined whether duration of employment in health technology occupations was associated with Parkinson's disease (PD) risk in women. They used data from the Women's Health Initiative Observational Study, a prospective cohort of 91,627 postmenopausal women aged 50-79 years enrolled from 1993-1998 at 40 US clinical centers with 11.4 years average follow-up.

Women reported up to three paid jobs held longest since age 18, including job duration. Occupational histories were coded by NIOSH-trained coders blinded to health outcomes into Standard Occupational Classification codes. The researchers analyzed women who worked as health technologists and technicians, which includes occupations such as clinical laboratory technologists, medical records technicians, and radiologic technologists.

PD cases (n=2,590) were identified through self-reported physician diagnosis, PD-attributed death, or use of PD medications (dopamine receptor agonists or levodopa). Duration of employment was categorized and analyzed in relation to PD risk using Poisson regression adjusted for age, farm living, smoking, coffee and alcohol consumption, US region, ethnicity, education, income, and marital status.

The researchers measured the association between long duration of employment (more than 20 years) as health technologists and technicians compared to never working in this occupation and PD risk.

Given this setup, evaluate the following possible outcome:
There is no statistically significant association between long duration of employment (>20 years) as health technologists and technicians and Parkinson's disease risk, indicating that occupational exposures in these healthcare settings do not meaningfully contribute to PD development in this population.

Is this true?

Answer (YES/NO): NO